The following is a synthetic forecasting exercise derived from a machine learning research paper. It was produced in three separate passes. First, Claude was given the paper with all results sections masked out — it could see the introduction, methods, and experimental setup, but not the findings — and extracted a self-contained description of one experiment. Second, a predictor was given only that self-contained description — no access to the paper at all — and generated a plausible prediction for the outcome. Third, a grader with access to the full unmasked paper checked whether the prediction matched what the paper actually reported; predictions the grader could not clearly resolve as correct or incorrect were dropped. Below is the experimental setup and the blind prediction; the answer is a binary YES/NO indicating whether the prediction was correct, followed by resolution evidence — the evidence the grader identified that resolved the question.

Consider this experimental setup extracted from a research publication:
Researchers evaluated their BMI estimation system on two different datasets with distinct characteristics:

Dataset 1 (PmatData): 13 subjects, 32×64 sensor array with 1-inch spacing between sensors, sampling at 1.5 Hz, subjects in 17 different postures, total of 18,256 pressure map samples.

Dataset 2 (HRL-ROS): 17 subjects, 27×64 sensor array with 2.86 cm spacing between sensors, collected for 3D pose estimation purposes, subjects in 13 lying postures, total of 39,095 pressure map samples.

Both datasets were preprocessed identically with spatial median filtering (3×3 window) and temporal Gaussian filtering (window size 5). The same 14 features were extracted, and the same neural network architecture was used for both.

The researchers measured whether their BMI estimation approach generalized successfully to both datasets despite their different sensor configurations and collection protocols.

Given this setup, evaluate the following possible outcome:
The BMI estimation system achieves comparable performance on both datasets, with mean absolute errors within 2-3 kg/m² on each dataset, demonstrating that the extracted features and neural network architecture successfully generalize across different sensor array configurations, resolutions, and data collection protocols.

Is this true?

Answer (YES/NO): NO